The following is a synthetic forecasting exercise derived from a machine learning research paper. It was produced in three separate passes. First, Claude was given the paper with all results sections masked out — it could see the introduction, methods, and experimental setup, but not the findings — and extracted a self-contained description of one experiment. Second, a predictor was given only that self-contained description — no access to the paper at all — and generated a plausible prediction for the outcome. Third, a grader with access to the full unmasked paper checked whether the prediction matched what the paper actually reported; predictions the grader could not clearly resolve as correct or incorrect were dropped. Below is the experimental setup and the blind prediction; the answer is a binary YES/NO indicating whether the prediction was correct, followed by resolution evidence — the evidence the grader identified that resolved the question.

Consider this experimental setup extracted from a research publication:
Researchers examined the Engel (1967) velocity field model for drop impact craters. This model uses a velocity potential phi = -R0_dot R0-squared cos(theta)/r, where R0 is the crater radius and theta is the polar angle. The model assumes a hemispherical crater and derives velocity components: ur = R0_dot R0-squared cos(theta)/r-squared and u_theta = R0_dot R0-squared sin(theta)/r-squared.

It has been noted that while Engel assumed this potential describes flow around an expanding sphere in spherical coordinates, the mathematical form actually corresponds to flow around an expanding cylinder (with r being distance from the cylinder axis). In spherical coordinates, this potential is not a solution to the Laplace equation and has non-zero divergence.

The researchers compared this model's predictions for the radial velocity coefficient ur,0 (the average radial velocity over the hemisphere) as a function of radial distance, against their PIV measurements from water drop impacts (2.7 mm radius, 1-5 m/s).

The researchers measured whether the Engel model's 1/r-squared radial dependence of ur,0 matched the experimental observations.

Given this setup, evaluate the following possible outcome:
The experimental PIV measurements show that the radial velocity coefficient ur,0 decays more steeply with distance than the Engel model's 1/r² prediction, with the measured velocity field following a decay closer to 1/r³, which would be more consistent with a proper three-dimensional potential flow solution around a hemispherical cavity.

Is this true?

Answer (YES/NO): NO